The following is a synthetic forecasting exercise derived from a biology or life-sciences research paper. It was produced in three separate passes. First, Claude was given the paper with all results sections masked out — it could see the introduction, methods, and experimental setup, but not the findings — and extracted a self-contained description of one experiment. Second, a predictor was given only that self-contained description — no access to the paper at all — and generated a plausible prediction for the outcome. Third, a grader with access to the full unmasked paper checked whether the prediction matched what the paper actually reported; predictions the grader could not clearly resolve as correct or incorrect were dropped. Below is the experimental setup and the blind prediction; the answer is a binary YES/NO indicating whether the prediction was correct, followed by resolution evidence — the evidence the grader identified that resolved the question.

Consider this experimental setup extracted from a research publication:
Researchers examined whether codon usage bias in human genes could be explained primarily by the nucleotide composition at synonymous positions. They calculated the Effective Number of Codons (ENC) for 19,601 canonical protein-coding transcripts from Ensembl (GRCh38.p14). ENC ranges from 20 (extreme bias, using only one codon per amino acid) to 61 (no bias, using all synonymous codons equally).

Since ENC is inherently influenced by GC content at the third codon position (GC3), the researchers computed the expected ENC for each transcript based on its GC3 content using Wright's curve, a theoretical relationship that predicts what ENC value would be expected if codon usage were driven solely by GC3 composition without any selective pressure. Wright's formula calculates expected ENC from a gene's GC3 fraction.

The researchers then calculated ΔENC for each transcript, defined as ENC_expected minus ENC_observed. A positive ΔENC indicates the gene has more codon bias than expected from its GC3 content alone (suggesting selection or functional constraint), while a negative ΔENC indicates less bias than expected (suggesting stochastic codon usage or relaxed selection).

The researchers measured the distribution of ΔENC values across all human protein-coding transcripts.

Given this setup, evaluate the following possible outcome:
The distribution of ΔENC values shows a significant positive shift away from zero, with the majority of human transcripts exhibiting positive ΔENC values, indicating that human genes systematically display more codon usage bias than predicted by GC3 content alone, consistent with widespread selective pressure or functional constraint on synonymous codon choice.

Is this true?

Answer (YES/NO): YES